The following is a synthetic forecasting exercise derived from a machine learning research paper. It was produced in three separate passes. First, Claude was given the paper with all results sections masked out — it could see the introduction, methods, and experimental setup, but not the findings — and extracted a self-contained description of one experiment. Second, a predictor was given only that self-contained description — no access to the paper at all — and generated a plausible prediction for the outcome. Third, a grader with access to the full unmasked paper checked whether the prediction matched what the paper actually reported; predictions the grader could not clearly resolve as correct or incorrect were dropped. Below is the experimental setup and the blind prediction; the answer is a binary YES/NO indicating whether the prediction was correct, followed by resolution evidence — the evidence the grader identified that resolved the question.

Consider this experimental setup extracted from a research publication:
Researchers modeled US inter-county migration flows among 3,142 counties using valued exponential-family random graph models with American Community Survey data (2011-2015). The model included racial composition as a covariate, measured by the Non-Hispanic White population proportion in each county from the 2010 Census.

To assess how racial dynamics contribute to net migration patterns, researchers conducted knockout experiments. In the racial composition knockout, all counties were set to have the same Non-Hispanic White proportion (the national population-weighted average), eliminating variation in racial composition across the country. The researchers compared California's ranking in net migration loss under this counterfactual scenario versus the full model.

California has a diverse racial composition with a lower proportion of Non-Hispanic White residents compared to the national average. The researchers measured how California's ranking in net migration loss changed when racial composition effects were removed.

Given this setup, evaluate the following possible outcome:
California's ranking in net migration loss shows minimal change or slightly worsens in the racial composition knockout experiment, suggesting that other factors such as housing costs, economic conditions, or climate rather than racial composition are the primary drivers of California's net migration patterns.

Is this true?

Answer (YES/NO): NO